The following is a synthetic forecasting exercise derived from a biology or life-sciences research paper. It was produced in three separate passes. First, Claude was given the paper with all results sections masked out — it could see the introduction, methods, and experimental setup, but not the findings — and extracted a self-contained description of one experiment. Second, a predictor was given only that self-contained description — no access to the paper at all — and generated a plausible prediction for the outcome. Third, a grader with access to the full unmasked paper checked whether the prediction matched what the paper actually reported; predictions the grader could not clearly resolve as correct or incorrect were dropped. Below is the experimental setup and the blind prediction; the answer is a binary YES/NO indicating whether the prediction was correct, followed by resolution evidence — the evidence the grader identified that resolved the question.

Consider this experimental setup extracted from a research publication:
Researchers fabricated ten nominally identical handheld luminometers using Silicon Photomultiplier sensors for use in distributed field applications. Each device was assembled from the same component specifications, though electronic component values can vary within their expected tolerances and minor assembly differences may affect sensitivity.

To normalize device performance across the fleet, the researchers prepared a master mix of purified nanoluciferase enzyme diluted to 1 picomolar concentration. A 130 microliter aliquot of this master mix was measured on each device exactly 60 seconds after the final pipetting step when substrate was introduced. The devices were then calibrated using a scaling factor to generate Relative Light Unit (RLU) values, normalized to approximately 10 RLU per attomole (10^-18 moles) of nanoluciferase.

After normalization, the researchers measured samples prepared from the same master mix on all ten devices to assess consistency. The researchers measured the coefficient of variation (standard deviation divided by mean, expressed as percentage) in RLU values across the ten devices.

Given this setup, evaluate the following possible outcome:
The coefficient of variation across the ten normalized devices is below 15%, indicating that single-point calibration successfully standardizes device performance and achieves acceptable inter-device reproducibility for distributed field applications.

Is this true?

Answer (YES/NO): YES